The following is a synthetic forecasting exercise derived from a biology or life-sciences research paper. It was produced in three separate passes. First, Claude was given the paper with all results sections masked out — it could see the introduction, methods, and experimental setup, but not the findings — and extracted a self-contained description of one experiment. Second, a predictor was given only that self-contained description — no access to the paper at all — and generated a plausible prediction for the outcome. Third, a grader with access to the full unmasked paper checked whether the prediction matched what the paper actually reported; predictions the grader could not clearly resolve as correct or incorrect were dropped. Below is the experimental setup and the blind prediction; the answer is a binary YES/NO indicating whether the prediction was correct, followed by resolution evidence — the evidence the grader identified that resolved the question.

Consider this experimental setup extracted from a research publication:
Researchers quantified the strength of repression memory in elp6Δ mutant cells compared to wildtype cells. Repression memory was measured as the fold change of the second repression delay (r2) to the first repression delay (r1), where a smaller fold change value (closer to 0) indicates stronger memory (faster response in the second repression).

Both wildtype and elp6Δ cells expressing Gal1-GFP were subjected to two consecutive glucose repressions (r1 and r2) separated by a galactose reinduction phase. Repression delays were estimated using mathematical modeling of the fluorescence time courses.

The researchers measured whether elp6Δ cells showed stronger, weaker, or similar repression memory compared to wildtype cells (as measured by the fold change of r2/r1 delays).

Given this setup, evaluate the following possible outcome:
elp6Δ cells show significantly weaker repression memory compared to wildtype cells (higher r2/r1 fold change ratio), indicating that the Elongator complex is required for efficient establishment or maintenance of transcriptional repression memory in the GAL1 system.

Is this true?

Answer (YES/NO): NO